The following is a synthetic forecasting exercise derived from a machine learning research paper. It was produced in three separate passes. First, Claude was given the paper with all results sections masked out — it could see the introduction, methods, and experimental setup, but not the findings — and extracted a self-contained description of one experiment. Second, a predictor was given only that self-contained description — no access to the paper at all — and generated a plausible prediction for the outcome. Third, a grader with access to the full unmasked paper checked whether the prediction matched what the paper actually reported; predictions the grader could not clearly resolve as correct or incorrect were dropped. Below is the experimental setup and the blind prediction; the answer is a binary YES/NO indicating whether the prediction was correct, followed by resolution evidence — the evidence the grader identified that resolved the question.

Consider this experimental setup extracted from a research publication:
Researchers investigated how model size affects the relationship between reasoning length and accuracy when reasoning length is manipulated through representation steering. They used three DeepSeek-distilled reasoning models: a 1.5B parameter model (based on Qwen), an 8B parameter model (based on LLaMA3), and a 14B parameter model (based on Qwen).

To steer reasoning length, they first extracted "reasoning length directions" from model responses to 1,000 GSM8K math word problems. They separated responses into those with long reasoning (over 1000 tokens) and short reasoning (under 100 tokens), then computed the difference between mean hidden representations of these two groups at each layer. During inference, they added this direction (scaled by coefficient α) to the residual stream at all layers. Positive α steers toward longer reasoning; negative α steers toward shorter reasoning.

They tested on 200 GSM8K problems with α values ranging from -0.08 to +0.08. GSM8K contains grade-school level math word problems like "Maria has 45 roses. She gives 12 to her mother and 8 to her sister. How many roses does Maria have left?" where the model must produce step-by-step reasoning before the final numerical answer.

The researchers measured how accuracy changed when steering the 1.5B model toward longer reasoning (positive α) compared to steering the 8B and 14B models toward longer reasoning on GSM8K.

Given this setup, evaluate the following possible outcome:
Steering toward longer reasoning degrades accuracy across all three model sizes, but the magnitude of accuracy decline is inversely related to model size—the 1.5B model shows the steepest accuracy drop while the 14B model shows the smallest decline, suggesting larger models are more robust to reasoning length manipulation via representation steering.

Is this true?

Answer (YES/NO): NO